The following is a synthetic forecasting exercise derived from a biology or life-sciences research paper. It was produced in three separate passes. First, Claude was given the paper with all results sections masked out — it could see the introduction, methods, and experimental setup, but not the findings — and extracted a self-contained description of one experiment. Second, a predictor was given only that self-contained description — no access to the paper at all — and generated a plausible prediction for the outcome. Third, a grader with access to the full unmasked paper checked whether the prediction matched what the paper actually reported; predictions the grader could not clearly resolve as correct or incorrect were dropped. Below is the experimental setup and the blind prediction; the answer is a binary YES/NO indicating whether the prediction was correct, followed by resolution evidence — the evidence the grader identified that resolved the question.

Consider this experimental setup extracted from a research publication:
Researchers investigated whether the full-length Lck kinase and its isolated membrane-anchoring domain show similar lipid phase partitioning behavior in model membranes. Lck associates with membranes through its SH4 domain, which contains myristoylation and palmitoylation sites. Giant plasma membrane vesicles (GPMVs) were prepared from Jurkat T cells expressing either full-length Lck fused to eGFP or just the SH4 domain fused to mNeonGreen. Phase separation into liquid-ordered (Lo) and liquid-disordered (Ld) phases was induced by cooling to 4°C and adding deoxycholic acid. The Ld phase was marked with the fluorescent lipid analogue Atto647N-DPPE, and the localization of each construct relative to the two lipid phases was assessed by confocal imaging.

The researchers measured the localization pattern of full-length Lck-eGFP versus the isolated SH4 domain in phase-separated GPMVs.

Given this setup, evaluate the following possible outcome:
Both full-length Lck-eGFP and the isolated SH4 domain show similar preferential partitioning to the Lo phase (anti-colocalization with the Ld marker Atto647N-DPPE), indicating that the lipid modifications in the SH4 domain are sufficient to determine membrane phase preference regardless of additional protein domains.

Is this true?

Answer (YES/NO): NO